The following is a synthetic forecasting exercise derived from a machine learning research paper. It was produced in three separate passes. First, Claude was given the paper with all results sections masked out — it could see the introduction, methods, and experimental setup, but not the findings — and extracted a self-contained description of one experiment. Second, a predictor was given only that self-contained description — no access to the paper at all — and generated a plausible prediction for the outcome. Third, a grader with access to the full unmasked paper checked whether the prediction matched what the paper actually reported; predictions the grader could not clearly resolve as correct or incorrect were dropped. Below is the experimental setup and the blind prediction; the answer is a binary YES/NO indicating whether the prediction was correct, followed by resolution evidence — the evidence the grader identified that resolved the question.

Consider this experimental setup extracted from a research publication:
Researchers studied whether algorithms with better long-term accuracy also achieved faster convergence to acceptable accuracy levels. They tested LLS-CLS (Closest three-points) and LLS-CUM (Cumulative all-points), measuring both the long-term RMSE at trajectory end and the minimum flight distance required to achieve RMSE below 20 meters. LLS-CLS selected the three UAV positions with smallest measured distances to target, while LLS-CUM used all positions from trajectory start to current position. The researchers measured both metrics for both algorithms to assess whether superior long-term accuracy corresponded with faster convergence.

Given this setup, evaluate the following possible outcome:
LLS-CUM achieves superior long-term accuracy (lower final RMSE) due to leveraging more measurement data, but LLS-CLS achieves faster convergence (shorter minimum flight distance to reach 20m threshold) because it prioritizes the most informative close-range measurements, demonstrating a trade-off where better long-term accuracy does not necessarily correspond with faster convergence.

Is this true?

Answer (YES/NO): NO